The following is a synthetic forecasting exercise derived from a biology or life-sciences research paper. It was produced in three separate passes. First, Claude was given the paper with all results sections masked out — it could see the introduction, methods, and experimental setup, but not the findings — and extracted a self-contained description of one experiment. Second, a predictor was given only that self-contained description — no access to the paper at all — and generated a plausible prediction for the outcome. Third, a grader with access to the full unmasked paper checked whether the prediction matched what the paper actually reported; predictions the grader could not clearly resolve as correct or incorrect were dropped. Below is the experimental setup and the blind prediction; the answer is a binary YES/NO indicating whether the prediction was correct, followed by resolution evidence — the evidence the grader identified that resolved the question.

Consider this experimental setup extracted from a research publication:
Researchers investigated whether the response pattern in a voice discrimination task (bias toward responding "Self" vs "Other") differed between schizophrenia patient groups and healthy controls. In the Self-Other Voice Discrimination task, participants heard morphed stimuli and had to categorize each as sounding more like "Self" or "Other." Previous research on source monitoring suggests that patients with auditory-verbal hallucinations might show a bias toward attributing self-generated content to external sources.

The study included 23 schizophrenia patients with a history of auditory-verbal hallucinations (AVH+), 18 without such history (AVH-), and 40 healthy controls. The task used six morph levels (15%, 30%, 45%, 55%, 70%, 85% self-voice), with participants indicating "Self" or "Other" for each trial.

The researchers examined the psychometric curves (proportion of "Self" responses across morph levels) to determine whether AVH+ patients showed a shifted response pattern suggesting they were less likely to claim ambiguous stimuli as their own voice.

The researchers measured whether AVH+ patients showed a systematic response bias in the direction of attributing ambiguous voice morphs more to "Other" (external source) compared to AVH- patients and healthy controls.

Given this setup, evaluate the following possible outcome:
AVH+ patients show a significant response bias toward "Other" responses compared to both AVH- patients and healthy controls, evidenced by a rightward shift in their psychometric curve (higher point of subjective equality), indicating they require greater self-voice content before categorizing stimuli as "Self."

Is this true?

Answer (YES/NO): NO